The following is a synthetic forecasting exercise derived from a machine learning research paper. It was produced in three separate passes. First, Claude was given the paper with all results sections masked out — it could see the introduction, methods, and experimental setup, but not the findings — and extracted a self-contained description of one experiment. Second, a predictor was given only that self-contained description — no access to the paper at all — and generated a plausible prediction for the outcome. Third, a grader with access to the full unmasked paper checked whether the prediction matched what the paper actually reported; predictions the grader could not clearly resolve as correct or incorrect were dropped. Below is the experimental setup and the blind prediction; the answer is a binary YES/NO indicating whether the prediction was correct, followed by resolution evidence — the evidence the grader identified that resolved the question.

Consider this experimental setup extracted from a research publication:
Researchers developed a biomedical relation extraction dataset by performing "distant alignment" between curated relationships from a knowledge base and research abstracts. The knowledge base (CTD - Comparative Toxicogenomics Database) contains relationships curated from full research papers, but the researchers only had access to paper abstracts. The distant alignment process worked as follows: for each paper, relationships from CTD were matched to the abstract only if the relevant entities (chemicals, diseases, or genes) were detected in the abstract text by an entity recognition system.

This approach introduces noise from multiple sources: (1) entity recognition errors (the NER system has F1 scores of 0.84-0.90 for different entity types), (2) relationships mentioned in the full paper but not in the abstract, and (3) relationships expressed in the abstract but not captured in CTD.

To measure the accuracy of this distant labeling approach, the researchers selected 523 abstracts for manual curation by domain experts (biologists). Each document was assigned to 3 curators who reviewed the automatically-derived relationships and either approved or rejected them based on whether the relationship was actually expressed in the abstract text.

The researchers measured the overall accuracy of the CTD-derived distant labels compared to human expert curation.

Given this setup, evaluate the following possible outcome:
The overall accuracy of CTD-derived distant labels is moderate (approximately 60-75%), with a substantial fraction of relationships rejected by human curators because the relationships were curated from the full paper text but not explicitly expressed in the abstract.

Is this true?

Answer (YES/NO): NO